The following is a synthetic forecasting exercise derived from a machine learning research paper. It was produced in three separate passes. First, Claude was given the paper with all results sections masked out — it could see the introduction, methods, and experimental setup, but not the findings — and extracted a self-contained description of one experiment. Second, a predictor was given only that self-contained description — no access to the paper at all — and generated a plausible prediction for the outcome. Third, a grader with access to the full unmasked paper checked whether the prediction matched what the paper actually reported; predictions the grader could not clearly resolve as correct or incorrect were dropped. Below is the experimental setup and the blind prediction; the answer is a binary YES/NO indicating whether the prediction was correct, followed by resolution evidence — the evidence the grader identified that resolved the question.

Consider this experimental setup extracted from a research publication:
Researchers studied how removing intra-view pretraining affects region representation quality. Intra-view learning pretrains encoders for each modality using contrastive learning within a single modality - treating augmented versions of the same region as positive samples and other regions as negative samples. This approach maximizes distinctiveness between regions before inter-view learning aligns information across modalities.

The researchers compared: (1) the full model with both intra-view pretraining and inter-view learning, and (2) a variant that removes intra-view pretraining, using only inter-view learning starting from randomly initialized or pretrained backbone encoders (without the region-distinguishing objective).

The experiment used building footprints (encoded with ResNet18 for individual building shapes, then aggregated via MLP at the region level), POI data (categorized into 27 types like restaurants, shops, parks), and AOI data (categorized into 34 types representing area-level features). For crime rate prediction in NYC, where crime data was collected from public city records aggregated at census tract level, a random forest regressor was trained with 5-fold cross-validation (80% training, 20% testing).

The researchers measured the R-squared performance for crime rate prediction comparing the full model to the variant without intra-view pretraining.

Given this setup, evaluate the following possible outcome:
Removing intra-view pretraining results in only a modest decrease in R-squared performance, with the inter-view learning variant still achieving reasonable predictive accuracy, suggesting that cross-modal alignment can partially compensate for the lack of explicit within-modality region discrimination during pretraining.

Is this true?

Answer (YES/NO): YES